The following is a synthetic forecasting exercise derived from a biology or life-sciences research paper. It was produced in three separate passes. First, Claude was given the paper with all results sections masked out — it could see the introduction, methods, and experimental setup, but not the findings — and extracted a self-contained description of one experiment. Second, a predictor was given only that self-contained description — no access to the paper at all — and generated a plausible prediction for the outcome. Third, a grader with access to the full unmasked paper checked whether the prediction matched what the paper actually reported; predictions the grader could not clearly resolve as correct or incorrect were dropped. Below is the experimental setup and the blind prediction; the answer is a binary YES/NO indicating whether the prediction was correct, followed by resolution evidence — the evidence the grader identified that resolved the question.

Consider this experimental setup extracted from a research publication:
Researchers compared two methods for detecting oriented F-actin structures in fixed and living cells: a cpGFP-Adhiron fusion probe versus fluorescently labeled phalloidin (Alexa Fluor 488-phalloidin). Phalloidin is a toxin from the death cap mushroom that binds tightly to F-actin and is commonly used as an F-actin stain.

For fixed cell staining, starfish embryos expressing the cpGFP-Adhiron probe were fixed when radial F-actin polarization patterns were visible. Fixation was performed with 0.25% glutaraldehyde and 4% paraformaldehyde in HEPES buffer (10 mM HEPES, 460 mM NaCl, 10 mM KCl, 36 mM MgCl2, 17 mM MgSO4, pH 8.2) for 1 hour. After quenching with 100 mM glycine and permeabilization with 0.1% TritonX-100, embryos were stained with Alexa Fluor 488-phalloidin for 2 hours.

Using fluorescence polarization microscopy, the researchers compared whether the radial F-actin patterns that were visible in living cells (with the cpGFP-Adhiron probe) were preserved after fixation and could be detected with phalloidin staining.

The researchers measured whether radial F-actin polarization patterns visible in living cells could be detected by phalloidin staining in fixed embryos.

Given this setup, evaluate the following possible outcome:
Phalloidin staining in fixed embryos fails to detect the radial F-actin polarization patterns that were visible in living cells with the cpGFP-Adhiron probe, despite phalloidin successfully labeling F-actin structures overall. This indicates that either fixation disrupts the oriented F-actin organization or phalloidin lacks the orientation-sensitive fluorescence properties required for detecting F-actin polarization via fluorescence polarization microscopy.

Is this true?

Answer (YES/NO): YES